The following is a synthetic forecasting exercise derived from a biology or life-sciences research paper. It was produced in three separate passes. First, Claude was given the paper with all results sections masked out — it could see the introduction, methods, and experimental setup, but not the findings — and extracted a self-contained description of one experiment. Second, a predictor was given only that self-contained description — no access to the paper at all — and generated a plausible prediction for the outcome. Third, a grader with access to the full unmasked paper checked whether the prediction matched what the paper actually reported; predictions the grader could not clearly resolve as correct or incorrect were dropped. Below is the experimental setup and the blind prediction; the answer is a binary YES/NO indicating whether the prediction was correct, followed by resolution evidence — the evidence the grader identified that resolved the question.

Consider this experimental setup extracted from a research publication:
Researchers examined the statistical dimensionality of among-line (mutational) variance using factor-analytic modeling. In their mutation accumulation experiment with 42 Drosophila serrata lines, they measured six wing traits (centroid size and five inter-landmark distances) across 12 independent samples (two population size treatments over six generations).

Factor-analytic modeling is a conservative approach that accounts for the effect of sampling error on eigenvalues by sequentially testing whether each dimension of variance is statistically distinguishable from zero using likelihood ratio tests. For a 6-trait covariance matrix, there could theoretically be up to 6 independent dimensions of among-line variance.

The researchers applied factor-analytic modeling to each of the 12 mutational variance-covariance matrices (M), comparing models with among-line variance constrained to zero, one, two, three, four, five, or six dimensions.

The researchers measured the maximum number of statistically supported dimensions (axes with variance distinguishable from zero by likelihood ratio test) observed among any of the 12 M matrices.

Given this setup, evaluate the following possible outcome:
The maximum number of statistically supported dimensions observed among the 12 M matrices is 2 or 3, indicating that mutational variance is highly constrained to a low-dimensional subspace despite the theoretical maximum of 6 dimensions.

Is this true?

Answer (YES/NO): NO